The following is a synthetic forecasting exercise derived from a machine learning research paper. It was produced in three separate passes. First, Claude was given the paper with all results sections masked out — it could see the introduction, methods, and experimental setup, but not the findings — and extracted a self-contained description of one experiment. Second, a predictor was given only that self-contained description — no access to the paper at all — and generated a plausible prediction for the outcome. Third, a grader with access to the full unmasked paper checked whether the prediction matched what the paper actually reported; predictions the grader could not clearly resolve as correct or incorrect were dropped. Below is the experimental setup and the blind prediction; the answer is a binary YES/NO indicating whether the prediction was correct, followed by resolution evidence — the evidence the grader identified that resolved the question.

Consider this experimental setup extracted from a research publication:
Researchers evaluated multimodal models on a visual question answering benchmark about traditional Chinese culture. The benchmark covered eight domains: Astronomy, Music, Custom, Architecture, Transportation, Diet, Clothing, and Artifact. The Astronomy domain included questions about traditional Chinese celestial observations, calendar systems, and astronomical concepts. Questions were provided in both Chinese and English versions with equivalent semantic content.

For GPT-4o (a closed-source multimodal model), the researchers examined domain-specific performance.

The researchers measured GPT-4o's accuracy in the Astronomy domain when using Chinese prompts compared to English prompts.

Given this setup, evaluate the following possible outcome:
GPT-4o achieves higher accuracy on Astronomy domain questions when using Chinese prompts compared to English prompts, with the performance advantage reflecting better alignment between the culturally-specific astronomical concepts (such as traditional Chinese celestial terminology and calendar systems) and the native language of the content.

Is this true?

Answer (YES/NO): YES